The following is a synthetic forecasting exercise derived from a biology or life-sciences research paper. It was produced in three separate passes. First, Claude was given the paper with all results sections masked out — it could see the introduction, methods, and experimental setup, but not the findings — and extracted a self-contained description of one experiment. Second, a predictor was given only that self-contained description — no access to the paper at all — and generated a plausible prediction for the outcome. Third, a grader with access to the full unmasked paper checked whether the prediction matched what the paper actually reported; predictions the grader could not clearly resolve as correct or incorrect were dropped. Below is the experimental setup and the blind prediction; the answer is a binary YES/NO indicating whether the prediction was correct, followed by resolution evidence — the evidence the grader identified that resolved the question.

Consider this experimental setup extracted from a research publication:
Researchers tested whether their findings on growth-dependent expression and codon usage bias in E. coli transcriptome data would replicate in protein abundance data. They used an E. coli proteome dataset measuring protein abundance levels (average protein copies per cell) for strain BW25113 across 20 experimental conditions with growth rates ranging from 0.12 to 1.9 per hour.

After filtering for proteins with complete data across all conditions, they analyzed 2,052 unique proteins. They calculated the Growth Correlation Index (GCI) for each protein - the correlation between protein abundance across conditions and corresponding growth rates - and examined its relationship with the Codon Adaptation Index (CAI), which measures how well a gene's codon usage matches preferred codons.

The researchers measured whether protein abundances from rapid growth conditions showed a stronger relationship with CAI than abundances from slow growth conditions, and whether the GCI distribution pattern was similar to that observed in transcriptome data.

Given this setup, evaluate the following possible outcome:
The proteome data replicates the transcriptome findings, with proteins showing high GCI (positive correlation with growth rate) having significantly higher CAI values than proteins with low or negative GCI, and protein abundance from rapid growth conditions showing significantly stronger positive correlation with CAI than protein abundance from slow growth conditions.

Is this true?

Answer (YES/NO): YES